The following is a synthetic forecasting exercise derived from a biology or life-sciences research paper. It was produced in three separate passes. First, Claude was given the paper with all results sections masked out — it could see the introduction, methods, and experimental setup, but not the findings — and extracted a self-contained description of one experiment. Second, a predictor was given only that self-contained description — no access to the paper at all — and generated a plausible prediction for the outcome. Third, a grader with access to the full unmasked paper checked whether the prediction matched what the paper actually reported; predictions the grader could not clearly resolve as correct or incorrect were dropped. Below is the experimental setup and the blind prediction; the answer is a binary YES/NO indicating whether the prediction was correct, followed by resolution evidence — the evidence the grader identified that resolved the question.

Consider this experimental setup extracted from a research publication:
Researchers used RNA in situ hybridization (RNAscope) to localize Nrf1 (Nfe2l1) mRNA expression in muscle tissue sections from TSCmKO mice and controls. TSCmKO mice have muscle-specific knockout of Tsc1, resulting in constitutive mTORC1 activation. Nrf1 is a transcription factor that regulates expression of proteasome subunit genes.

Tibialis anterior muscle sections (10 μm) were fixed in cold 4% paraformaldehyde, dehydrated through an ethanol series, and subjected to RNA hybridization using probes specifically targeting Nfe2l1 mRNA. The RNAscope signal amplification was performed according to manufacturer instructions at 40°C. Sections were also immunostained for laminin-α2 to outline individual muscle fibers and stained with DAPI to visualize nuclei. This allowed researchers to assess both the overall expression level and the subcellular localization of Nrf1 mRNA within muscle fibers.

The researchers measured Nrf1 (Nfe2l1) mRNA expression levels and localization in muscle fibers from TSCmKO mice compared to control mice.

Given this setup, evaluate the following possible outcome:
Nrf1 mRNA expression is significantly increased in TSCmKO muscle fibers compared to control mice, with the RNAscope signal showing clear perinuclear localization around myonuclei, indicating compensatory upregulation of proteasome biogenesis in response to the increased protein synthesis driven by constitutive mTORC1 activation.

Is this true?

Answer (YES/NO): NO